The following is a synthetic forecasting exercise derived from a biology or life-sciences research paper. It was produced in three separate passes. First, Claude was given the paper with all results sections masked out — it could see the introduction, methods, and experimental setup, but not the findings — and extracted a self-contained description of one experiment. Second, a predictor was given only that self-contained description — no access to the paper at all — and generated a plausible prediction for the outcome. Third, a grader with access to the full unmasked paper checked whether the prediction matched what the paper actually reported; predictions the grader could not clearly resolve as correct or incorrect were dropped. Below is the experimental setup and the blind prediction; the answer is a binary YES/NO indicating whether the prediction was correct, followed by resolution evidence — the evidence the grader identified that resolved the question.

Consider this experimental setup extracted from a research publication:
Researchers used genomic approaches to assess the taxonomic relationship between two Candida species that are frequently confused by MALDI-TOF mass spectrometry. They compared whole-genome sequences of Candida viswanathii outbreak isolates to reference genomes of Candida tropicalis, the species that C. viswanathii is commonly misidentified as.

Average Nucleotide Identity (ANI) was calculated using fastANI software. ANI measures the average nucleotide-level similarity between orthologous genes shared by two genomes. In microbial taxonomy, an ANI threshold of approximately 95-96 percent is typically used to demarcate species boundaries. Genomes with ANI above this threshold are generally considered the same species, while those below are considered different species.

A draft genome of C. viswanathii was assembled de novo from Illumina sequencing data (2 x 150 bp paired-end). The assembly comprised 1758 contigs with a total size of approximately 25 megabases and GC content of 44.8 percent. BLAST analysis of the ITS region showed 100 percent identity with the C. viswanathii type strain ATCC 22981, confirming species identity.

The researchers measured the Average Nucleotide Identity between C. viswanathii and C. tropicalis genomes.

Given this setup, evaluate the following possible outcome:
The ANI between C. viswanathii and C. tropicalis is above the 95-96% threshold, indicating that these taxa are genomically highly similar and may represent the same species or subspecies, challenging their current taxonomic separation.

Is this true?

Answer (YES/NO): NO